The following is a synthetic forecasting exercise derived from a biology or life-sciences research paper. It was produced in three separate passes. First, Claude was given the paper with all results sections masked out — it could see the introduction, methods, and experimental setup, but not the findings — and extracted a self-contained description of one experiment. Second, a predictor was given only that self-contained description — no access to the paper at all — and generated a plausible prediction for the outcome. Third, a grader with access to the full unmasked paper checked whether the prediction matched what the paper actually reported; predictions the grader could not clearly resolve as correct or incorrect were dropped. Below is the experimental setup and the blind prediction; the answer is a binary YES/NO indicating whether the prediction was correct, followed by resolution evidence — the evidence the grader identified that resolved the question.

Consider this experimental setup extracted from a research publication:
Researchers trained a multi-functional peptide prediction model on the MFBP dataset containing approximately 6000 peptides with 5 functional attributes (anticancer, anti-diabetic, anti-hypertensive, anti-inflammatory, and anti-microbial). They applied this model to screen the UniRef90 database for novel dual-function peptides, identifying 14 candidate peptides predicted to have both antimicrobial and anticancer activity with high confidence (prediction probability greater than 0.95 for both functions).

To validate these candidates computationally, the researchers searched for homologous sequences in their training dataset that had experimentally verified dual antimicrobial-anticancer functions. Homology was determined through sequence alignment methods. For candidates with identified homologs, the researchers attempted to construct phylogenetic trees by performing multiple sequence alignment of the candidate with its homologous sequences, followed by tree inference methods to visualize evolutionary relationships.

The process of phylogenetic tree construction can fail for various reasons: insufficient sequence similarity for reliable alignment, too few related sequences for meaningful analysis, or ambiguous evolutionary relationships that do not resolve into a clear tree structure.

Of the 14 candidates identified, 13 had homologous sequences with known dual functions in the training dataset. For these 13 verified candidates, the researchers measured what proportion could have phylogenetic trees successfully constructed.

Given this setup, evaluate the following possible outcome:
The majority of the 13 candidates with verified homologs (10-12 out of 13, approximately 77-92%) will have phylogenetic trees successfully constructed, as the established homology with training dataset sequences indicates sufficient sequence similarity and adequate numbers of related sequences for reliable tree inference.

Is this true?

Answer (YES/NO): NO